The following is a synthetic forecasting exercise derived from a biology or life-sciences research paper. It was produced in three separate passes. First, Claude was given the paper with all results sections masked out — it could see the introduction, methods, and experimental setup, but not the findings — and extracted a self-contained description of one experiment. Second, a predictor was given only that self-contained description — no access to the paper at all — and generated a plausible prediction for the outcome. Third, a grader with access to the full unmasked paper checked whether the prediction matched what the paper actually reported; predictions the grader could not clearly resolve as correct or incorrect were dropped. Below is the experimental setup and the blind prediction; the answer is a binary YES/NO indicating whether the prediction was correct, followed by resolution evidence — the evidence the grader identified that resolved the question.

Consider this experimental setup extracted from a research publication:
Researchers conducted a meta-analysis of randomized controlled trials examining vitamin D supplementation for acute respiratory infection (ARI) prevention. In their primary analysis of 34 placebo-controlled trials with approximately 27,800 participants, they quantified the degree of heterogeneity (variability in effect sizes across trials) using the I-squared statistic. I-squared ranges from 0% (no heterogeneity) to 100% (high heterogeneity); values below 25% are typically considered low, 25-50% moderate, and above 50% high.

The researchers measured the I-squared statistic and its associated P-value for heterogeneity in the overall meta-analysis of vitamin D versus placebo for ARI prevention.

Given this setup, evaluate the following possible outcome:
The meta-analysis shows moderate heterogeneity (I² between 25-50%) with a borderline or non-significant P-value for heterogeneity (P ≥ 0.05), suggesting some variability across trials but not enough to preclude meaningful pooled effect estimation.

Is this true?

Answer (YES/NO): NO